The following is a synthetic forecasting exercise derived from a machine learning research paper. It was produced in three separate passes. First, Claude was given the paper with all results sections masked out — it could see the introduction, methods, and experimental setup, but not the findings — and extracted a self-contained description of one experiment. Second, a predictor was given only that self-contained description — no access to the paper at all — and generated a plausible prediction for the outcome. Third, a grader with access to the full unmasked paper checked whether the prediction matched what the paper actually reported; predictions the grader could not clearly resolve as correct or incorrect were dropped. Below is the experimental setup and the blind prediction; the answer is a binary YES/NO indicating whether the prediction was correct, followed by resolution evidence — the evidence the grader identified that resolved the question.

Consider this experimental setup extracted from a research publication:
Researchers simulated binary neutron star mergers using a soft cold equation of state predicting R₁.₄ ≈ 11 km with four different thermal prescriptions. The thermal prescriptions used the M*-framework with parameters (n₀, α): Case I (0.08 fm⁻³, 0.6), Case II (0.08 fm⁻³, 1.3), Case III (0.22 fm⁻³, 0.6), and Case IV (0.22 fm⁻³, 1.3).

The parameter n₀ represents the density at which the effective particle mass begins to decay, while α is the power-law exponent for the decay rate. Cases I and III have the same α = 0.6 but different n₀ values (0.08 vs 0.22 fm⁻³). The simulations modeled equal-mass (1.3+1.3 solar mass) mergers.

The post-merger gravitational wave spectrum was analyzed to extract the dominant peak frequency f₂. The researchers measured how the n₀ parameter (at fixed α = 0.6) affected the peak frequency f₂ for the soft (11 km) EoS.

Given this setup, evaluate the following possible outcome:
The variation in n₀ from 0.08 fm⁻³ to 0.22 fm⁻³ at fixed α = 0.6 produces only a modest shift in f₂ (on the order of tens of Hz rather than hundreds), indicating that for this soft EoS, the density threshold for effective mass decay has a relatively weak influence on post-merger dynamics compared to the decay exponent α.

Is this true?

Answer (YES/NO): YES